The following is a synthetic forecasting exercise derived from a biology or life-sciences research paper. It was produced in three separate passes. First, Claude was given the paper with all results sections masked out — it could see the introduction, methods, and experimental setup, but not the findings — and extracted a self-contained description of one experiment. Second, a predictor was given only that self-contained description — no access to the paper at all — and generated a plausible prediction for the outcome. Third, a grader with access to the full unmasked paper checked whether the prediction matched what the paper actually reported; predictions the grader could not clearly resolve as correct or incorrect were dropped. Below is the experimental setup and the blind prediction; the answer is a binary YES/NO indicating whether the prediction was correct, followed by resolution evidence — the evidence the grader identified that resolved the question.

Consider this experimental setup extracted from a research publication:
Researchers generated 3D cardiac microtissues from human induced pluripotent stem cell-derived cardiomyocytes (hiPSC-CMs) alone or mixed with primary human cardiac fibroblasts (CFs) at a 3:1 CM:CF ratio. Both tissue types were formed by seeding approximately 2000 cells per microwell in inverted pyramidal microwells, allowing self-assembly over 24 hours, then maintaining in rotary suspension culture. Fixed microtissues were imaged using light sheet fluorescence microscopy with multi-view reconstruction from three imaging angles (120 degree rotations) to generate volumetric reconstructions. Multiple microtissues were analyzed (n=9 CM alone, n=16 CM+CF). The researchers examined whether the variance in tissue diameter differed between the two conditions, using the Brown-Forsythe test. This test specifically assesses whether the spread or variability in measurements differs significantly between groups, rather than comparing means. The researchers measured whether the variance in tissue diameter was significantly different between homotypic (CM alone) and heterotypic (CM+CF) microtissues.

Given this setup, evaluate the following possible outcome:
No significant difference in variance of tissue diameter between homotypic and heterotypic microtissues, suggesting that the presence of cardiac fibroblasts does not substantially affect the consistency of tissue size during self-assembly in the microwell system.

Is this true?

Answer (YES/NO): YES